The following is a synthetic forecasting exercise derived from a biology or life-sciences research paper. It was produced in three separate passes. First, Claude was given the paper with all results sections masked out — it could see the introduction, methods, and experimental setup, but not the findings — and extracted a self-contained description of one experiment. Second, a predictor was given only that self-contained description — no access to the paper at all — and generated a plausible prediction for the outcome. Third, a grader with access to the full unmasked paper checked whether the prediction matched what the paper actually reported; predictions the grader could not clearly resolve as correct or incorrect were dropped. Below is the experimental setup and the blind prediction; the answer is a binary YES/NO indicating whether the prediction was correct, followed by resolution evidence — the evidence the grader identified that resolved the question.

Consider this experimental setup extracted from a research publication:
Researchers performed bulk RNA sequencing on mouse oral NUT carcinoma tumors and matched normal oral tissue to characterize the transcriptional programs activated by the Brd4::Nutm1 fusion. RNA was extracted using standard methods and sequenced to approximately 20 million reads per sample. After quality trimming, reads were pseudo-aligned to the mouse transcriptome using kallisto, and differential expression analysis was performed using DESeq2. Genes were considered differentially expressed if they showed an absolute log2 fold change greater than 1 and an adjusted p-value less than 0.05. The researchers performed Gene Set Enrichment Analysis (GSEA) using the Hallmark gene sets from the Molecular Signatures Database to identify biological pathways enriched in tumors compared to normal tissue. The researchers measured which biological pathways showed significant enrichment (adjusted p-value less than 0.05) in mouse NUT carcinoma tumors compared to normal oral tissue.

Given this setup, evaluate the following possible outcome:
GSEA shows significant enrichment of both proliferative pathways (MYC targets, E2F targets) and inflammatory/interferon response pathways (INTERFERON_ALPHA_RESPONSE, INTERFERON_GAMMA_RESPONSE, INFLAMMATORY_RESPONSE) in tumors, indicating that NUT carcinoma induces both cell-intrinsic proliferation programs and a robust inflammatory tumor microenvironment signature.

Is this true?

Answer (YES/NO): NO